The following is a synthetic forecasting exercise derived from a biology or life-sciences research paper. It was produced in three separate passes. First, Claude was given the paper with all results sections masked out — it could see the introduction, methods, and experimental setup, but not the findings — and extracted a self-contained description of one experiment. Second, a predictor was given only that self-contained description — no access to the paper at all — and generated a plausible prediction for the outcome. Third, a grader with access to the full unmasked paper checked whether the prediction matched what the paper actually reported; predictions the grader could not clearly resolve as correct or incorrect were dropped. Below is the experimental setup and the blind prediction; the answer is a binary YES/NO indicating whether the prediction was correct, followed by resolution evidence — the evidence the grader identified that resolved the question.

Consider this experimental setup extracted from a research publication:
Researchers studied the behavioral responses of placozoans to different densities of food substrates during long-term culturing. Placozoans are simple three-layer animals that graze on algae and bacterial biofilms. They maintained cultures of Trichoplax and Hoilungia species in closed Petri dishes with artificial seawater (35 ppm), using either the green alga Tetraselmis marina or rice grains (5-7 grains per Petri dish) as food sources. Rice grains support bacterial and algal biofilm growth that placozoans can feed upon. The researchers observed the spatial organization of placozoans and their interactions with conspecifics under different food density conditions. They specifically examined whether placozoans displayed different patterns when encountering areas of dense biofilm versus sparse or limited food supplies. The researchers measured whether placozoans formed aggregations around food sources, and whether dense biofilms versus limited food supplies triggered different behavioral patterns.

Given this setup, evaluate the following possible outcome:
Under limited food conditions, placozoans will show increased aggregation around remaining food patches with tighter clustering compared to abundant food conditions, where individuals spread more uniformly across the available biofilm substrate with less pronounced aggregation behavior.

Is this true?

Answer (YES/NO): NO